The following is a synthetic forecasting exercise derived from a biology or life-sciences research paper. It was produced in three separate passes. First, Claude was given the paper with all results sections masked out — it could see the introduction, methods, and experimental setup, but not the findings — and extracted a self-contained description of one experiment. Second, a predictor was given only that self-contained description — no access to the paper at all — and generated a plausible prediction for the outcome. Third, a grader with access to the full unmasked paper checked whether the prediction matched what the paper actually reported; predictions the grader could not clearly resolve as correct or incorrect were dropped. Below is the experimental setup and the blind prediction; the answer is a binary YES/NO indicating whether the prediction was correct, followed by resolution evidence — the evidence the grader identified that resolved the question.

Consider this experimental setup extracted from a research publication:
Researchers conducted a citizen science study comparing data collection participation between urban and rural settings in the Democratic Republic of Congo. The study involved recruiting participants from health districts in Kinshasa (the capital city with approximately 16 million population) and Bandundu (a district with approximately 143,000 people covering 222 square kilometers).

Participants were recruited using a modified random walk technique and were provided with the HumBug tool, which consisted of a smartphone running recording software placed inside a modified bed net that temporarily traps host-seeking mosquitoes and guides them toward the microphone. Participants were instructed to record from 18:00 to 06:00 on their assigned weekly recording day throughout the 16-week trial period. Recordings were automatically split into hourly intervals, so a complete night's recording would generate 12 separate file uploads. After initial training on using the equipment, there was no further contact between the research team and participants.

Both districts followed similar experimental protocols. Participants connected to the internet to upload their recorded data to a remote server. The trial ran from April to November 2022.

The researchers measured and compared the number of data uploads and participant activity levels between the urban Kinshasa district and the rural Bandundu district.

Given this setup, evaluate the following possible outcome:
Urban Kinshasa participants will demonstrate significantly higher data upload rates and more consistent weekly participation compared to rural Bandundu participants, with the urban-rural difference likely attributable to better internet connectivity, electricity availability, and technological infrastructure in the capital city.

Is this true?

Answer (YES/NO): NO